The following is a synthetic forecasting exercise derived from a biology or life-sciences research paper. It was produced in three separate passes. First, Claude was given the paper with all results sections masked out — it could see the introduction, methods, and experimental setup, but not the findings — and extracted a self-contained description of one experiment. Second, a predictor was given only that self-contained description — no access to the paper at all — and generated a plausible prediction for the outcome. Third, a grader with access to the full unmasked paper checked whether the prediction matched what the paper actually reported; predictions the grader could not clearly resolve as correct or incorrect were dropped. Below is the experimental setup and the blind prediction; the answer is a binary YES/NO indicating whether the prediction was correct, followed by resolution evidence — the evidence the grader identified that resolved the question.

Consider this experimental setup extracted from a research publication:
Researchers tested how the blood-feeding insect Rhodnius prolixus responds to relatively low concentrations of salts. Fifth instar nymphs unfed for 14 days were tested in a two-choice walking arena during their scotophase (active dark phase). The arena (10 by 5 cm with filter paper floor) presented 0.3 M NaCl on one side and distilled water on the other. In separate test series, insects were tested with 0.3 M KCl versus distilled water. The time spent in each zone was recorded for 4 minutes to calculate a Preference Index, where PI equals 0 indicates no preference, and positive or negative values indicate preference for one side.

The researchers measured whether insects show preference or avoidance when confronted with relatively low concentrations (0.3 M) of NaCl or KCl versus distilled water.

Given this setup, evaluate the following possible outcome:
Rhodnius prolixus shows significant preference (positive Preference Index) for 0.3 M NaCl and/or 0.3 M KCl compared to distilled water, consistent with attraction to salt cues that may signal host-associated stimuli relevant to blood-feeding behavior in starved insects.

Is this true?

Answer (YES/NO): YES